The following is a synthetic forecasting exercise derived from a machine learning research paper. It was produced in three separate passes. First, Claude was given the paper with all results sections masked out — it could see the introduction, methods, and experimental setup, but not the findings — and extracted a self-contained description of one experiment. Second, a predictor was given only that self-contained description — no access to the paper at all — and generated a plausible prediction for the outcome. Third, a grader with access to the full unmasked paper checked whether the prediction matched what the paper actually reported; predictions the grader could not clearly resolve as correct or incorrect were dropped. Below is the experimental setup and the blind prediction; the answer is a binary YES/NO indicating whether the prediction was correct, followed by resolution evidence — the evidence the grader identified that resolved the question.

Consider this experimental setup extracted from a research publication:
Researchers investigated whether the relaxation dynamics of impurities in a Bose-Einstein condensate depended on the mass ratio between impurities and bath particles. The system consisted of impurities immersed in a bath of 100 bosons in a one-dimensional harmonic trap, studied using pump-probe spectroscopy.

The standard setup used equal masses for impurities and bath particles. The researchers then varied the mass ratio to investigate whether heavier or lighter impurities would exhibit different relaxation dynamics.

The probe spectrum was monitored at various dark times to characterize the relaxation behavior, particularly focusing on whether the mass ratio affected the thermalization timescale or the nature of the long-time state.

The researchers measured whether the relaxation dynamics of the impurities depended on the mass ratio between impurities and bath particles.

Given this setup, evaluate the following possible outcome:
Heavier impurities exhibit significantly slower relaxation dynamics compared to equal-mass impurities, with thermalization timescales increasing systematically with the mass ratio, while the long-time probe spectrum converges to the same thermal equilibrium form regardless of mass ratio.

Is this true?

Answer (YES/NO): NO